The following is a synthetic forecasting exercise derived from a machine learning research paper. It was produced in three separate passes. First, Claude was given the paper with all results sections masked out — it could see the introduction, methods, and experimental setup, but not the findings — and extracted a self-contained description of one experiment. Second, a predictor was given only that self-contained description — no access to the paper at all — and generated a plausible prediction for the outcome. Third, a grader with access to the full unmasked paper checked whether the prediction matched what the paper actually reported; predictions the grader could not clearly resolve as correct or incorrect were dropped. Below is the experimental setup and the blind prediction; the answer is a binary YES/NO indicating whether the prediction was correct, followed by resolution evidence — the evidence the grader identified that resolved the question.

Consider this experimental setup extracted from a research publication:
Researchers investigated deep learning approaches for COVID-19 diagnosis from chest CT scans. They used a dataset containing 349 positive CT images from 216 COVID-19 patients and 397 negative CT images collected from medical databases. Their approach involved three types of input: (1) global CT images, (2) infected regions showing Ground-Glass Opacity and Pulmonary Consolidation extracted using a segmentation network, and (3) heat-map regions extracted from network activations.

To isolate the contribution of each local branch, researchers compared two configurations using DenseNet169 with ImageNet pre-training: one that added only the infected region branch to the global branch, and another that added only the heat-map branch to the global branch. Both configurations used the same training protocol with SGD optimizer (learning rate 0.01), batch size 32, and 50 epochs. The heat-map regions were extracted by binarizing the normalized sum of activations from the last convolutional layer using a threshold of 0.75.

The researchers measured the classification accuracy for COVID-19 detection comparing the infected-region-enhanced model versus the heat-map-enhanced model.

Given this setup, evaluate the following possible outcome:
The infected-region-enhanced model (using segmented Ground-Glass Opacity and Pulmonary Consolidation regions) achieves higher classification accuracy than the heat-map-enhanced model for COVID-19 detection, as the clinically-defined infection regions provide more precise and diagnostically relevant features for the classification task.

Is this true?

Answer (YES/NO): YES